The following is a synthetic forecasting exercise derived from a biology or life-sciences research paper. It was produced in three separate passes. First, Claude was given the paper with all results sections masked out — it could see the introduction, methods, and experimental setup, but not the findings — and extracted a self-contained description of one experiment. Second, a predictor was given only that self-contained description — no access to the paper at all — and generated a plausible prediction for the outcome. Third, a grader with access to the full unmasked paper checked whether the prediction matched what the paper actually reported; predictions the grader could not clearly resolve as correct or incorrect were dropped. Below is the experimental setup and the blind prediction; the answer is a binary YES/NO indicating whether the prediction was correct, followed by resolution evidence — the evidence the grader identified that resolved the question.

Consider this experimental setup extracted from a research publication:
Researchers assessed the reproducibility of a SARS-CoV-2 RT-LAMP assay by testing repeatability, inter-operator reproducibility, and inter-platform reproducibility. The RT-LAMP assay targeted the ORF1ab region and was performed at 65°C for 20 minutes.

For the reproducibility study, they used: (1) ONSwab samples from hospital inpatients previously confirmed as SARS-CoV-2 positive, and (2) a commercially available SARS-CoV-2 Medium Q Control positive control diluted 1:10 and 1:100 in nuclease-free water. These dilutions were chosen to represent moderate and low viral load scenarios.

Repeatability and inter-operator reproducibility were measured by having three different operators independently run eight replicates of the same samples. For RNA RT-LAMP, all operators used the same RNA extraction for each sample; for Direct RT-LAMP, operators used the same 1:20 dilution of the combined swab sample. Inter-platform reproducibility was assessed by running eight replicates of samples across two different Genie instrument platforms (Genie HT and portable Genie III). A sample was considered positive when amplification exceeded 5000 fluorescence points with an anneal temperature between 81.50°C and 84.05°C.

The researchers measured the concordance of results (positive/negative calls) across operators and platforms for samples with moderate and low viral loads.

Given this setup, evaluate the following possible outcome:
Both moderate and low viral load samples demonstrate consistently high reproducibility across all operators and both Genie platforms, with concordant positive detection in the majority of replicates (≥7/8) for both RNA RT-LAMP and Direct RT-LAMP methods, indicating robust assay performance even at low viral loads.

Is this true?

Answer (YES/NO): YES